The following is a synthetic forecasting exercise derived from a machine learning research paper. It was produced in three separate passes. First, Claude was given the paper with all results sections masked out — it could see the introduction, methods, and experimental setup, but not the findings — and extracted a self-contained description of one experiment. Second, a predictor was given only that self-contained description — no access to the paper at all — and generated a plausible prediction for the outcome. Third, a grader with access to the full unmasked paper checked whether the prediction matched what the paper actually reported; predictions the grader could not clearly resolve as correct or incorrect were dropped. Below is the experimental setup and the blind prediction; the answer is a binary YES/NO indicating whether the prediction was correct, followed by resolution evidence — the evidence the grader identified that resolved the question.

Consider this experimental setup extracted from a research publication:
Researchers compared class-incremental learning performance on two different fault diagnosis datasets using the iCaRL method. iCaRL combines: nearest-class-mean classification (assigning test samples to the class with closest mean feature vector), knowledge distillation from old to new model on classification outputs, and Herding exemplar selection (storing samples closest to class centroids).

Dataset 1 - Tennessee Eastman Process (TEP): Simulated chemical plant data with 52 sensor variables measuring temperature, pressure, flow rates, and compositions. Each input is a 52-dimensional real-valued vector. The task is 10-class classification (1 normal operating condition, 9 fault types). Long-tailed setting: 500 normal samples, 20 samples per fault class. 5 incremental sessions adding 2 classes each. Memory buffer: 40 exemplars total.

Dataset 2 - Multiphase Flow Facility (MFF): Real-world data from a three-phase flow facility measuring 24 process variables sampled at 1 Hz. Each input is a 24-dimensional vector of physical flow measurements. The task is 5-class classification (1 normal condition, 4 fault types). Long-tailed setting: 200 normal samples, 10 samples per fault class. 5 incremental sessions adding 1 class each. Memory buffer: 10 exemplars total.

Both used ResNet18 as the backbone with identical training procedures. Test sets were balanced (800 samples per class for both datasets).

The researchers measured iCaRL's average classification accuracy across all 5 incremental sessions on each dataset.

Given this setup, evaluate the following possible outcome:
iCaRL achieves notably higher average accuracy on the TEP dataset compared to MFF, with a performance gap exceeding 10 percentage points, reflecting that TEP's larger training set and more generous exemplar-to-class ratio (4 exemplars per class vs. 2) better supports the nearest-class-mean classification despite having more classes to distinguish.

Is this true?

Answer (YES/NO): NO